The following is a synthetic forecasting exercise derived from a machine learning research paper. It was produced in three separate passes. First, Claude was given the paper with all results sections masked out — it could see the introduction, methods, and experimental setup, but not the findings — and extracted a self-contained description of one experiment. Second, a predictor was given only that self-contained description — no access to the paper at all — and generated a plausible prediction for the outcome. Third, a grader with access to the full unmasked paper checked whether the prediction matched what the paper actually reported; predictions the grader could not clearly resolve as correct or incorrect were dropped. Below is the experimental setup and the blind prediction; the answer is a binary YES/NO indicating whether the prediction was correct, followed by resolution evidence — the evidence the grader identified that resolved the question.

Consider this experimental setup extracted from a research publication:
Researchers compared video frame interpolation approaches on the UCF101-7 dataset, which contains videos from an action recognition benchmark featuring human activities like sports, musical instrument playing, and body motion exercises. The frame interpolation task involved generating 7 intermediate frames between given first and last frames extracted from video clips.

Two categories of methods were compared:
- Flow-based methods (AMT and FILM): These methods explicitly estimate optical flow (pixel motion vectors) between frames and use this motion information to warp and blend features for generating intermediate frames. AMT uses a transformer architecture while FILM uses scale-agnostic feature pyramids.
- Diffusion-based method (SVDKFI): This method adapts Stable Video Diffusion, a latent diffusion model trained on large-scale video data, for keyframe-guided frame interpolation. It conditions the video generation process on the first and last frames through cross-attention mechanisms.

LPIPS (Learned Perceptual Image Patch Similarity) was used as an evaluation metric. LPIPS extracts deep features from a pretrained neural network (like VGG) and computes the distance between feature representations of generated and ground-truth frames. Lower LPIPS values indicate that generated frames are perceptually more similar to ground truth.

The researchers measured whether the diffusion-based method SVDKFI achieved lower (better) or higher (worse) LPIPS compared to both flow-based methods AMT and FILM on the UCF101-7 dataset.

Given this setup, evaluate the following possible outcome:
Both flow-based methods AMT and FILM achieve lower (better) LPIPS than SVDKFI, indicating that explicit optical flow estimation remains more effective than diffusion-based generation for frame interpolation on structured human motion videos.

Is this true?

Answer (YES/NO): YES